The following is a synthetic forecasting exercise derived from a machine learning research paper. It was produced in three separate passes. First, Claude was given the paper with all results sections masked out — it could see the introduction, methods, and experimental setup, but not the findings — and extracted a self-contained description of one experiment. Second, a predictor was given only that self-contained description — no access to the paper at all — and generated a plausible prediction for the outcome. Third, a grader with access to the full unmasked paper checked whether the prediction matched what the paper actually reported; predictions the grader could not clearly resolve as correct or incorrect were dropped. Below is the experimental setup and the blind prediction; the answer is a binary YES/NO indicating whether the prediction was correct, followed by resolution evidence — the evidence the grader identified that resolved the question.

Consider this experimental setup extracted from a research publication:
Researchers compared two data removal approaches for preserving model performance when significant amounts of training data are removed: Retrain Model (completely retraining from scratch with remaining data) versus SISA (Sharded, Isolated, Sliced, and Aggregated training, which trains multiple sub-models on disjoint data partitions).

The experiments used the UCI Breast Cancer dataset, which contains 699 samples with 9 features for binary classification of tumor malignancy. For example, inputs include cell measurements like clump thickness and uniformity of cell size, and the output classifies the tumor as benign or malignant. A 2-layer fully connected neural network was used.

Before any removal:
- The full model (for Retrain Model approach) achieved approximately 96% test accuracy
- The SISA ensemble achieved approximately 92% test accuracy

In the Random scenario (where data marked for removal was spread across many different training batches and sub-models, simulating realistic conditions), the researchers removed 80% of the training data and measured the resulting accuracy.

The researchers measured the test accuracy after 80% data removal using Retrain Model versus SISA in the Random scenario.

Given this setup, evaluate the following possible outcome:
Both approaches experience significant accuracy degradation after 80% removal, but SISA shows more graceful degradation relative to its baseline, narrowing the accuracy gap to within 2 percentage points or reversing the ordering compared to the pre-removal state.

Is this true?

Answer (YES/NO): NO